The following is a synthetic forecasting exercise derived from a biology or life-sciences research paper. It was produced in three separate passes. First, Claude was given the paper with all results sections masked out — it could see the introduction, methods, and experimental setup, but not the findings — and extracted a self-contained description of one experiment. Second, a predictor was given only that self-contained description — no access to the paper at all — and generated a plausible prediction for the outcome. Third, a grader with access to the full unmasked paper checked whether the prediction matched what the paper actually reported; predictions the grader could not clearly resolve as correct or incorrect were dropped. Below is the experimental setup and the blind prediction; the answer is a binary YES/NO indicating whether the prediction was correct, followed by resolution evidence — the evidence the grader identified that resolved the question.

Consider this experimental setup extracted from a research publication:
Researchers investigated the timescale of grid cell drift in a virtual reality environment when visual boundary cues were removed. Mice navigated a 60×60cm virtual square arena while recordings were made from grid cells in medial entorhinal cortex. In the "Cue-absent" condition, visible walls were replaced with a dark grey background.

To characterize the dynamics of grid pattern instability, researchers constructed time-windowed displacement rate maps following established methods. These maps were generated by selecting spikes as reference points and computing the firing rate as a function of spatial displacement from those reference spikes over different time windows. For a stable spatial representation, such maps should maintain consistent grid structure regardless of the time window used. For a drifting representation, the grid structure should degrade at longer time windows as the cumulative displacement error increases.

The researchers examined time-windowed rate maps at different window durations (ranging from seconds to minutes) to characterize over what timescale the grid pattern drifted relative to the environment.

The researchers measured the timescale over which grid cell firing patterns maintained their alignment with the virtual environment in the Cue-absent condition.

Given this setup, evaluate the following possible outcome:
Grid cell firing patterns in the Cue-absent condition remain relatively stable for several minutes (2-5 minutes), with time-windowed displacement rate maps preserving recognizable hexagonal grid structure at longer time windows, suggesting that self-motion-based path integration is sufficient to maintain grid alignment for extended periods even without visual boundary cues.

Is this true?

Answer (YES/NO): NO